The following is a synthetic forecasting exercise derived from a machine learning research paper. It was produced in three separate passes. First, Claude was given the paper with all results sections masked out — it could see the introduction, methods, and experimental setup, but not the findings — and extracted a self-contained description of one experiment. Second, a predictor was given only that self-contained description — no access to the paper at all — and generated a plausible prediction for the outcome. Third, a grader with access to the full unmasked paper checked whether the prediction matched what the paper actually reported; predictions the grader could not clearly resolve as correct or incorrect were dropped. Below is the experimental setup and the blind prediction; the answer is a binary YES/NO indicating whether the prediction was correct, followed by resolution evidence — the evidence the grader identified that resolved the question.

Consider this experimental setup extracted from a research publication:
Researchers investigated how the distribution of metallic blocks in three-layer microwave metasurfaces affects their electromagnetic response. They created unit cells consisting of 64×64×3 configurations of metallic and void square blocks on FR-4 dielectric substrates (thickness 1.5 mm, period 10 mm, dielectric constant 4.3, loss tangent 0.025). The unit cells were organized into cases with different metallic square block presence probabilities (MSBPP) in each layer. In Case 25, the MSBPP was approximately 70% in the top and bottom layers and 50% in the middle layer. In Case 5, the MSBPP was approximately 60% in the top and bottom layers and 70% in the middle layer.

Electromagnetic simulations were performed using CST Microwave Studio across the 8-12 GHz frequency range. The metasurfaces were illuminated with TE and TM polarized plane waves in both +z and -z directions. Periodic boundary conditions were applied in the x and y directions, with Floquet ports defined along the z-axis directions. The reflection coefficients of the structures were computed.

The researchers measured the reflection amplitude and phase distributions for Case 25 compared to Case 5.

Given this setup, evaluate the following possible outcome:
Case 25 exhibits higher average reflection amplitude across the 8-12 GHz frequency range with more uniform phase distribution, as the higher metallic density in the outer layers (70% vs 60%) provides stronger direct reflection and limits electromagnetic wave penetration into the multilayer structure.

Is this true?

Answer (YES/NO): YES